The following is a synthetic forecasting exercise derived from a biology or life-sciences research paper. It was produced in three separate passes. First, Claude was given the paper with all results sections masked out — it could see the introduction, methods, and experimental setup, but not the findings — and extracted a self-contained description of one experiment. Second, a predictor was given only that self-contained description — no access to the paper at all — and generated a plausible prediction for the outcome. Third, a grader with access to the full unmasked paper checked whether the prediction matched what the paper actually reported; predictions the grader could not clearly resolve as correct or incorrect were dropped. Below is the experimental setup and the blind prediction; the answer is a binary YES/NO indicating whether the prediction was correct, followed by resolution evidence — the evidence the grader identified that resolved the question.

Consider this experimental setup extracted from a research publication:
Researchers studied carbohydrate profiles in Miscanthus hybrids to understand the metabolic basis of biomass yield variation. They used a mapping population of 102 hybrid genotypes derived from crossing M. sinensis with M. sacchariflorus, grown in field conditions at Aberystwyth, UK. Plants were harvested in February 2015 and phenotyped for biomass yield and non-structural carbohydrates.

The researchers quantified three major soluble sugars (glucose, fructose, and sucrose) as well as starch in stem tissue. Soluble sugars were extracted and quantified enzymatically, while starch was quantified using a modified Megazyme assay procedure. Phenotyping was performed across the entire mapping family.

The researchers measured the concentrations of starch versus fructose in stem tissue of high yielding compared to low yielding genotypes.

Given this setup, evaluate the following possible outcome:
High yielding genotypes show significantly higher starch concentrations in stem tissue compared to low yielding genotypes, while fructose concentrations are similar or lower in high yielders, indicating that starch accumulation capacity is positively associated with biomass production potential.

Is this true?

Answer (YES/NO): NO